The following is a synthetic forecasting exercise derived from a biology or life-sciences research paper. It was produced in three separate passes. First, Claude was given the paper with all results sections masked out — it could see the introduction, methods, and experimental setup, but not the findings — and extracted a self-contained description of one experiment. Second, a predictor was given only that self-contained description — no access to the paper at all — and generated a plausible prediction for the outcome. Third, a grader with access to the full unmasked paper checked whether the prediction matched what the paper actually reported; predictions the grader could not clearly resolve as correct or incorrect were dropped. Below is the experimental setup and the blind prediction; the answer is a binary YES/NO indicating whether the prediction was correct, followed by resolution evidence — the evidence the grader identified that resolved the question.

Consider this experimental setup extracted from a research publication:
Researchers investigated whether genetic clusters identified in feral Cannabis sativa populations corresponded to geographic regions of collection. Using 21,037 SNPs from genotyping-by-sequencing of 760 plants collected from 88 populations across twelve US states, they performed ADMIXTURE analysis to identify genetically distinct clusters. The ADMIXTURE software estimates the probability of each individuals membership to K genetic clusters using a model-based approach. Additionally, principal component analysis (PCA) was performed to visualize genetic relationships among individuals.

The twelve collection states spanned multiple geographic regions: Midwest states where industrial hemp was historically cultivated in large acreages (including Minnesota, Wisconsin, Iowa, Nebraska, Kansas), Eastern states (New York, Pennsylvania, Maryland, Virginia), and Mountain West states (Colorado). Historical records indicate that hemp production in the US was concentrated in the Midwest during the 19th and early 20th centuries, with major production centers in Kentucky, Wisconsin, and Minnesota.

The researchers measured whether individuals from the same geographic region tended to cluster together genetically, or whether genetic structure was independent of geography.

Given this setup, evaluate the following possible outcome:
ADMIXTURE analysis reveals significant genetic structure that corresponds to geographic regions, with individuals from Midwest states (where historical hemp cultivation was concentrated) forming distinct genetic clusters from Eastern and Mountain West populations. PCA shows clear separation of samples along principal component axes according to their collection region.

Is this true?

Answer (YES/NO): NO